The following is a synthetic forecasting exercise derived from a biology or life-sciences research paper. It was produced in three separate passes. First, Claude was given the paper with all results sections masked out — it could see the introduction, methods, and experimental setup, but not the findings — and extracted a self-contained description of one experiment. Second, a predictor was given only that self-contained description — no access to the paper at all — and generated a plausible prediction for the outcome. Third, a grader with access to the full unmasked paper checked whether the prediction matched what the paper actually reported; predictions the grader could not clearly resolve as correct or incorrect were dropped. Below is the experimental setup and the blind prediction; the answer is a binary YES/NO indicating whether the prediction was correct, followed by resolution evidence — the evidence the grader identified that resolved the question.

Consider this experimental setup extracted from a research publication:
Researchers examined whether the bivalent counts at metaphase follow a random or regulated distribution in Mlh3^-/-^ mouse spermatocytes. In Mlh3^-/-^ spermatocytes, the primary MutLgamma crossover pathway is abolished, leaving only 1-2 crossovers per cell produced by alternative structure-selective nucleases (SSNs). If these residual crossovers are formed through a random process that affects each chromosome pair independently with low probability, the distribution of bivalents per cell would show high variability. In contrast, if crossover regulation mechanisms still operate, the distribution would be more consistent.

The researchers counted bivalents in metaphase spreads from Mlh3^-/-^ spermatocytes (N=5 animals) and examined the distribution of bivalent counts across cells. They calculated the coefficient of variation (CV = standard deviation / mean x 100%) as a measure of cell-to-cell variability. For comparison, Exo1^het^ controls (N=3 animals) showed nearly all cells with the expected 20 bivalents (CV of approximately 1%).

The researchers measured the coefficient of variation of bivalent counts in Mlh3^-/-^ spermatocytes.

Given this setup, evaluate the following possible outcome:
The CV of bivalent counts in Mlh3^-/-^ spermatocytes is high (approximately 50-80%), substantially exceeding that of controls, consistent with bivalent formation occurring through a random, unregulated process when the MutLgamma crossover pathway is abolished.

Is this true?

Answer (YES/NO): NO